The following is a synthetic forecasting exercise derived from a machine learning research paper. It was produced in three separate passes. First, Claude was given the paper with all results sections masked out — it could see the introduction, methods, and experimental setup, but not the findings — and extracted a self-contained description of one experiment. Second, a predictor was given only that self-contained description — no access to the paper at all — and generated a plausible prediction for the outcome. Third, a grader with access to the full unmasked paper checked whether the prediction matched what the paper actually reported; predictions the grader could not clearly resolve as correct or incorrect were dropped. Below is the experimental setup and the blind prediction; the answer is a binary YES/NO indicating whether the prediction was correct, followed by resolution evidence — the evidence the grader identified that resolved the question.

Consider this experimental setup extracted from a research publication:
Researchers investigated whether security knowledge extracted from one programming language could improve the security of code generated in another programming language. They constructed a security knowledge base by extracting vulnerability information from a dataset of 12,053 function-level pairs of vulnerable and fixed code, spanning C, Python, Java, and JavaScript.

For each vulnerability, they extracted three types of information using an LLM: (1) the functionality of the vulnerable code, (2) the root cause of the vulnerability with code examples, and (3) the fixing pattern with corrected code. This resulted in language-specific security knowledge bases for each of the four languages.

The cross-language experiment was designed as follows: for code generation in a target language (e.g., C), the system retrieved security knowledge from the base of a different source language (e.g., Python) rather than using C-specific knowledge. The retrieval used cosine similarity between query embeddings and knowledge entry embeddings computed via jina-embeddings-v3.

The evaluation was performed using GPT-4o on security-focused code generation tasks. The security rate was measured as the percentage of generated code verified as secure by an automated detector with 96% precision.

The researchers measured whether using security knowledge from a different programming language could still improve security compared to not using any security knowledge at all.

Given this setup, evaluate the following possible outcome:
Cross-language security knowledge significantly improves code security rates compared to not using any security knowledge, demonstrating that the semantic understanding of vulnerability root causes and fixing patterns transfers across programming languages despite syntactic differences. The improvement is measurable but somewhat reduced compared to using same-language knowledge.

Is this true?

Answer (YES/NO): YES